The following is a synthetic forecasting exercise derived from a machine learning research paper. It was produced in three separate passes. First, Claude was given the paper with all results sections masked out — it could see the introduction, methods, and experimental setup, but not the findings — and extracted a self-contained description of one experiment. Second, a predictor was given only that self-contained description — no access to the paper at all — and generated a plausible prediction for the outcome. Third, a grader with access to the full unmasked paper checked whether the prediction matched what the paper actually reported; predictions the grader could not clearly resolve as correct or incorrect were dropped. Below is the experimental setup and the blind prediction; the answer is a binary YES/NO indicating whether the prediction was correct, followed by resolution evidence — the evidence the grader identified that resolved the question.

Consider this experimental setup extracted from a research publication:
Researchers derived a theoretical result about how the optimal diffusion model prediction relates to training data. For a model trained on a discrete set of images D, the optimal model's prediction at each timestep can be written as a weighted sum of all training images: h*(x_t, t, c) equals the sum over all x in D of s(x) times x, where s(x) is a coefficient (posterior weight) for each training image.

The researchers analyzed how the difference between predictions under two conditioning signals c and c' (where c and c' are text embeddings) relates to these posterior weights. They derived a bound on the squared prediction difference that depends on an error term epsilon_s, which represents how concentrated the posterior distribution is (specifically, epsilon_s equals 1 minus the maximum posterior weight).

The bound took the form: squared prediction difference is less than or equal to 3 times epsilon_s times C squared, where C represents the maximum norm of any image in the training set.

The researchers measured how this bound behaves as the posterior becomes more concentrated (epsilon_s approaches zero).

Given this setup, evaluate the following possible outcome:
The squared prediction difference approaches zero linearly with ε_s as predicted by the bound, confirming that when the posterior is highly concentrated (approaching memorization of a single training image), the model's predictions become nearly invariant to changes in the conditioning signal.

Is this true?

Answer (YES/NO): YES